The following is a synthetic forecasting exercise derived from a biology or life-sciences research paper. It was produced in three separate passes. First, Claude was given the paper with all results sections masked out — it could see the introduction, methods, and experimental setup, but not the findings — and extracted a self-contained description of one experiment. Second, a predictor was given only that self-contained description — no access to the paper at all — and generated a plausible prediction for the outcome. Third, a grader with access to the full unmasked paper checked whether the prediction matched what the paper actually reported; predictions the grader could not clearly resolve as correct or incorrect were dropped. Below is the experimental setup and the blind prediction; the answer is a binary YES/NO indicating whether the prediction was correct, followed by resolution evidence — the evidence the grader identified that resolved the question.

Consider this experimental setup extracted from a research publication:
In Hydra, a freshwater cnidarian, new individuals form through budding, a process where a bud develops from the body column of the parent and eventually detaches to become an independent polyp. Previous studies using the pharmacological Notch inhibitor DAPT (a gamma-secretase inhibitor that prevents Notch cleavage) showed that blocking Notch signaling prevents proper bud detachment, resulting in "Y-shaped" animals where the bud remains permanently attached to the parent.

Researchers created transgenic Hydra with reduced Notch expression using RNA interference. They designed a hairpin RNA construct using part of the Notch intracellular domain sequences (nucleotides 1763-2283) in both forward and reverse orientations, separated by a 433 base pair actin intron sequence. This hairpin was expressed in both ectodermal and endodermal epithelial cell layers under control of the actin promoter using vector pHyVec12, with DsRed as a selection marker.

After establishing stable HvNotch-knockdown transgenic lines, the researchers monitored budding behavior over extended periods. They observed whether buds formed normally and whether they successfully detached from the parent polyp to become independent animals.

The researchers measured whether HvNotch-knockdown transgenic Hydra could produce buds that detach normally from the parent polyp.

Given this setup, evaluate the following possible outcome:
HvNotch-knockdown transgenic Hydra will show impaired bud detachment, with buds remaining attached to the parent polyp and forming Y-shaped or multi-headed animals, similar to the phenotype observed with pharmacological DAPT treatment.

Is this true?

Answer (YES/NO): YES